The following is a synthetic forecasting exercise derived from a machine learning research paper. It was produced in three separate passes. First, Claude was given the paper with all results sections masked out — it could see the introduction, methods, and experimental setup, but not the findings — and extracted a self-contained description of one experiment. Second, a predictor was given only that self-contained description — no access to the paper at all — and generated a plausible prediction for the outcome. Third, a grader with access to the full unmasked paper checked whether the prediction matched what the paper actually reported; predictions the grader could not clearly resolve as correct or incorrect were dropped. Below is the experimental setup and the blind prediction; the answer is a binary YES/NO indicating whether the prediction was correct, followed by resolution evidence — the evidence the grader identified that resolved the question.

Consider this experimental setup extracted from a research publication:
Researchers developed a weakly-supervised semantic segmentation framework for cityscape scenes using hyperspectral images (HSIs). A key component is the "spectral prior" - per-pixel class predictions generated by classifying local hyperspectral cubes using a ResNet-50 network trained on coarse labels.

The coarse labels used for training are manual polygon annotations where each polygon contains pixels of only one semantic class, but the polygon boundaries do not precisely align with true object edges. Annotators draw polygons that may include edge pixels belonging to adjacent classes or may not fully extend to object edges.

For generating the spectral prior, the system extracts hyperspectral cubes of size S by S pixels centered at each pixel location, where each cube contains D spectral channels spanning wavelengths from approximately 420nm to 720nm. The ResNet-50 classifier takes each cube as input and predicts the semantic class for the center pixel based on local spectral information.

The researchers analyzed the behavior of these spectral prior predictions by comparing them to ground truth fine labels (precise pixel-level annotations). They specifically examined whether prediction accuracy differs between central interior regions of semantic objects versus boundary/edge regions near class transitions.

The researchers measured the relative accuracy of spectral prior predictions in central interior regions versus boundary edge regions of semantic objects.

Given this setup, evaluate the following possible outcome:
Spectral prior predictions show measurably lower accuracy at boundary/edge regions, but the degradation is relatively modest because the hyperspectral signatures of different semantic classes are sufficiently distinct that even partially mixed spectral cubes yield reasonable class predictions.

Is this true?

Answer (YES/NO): NO